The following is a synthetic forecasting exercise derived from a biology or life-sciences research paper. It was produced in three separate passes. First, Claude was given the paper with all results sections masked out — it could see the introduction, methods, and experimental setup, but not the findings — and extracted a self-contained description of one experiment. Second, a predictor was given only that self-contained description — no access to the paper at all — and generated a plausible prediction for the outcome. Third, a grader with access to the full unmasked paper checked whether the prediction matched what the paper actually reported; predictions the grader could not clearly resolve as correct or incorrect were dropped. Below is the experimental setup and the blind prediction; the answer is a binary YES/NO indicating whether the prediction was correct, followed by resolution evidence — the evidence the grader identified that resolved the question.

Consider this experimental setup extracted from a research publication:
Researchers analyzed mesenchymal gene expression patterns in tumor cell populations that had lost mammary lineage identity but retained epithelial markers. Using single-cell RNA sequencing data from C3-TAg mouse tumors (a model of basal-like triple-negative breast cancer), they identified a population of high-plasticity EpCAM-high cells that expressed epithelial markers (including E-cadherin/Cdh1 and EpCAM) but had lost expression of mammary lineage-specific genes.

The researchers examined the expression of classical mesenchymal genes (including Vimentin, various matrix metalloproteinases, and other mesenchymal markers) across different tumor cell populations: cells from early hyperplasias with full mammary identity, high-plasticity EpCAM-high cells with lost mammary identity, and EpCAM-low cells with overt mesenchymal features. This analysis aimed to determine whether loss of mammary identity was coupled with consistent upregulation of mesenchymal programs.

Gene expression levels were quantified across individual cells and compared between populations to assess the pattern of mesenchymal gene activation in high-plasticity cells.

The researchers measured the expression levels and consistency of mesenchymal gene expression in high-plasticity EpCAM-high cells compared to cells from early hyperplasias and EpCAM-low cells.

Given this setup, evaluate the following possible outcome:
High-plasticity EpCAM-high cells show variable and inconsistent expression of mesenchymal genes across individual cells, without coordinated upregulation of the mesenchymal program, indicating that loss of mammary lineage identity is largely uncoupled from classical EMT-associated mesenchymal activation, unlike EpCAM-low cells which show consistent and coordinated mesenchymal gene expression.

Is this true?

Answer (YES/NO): YES